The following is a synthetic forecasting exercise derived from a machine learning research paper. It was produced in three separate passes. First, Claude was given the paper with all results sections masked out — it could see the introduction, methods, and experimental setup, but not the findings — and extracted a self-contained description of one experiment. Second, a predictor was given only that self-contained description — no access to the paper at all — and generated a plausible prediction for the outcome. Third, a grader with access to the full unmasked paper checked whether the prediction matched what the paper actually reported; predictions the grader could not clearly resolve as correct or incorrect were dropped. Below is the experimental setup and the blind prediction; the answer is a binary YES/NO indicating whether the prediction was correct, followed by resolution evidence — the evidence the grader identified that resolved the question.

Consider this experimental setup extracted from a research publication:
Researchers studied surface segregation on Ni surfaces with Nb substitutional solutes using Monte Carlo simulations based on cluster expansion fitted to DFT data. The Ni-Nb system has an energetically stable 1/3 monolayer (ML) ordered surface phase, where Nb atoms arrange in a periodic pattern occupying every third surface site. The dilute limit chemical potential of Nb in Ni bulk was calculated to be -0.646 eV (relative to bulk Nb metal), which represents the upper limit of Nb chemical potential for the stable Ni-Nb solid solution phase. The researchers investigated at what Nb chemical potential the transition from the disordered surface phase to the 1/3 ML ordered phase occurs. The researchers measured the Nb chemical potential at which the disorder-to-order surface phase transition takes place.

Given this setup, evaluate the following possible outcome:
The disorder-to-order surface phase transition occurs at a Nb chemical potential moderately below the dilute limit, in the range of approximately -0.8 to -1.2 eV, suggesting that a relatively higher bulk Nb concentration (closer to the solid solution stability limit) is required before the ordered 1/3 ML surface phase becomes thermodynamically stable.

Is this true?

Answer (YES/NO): NO